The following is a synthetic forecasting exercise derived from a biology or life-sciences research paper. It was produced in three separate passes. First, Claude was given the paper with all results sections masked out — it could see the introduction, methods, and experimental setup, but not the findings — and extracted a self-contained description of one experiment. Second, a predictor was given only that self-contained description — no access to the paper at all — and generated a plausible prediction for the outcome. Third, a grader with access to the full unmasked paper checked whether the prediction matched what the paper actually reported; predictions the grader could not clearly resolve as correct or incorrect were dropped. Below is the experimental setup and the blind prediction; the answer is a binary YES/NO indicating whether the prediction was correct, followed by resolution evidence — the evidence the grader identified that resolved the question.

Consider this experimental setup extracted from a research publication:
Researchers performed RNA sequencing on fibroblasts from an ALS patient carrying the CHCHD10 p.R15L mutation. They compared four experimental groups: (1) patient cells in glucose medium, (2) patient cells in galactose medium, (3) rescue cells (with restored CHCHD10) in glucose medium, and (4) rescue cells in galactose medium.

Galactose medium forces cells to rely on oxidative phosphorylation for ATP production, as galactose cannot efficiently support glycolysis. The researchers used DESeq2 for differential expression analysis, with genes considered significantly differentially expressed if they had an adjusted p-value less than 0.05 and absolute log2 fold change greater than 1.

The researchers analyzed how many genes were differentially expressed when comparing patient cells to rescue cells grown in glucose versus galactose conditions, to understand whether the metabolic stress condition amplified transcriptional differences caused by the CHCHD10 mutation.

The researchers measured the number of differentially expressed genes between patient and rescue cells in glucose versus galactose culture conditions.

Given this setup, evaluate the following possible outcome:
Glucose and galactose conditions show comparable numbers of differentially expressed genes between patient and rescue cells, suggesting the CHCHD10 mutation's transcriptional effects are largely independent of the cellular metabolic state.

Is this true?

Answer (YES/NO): NO